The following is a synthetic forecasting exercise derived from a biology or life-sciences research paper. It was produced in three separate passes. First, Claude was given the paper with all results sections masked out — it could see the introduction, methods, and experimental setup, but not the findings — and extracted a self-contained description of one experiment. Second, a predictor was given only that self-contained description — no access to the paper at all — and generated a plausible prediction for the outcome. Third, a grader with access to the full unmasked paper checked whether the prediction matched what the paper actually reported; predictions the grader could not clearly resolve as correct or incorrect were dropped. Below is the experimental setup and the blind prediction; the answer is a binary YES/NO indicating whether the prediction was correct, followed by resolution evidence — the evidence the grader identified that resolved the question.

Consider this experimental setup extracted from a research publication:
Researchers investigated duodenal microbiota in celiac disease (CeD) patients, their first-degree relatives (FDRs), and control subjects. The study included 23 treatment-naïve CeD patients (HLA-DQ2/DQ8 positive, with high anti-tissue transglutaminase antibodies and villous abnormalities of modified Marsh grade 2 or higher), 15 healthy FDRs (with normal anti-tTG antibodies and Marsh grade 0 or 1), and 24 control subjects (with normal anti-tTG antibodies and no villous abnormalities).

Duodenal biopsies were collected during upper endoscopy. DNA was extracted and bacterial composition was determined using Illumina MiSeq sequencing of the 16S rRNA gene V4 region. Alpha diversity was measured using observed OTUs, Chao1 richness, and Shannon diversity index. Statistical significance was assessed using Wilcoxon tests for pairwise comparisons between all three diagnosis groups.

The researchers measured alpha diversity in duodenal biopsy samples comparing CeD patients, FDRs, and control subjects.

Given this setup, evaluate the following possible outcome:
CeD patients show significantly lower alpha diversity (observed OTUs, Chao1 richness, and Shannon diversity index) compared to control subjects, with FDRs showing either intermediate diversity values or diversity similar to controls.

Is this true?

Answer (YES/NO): NO